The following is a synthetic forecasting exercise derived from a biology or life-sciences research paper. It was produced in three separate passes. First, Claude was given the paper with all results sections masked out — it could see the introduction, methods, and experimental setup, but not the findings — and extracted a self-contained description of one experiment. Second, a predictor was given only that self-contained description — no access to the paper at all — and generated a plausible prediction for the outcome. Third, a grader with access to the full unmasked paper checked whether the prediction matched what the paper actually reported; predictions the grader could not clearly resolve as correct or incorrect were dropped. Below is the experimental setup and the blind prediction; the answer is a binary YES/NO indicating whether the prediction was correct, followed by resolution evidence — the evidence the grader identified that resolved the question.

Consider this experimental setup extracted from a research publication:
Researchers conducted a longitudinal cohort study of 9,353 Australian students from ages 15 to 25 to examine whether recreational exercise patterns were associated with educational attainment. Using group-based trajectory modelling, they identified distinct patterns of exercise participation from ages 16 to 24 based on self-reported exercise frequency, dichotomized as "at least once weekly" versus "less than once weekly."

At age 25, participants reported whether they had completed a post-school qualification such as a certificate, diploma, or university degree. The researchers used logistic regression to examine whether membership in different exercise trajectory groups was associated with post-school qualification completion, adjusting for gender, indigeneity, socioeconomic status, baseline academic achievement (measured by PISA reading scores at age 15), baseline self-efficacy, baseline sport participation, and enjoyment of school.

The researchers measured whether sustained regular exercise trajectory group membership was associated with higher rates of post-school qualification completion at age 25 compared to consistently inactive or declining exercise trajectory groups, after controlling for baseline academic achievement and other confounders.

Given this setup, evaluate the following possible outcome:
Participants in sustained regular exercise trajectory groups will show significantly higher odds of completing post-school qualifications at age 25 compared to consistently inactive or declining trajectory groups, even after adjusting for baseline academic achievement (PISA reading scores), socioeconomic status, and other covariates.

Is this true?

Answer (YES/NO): NO